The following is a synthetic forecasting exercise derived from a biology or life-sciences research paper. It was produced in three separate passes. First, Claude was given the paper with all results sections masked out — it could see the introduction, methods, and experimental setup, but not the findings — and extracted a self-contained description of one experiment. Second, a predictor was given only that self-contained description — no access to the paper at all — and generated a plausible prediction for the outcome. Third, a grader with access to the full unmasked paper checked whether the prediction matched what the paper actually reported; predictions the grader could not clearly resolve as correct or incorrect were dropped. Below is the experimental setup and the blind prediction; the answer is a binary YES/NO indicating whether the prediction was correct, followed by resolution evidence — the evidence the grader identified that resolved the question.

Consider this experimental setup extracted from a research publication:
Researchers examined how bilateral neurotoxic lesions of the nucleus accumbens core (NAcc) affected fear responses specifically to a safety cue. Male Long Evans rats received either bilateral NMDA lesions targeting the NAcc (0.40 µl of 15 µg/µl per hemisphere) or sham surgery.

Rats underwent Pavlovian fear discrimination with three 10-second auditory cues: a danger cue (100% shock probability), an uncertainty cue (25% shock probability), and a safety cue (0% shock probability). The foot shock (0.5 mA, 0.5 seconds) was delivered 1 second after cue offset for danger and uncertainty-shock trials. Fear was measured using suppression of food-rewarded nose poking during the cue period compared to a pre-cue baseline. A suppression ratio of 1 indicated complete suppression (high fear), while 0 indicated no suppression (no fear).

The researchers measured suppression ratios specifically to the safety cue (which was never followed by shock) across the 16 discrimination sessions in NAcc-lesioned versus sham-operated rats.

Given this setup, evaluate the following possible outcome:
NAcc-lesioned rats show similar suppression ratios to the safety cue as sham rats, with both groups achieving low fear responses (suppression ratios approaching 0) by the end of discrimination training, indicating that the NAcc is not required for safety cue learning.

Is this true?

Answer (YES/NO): NO